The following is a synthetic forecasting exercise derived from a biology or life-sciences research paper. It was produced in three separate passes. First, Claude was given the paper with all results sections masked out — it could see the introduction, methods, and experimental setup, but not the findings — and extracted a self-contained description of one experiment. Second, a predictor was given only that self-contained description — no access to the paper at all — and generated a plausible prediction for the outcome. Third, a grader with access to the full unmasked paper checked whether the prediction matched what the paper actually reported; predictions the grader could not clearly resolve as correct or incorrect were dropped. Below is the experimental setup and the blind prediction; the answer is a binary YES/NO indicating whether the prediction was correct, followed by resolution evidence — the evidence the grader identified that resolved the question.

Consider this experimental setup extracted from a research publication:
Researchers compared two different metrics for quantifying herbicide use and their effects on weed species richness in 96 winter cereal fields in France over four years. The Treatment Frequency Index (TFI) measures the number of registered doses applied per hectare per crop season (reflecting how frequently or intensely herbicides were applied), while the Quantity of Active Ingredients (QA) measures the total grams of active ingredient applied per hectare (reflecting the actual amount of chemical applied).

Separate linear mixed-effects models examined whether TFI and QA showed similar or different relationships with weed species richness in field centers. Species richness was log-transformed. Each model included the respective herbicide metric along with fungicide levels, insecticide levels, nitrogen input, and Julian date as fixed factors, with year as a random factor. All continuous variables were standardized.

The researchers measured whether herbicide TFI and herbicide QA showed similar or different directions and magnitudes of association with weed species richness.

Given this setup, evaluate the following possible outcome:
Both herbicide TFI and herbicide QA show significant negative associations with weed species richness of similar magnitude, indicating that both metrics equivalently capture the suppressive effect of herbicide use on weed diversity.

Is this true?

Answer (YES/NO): NO